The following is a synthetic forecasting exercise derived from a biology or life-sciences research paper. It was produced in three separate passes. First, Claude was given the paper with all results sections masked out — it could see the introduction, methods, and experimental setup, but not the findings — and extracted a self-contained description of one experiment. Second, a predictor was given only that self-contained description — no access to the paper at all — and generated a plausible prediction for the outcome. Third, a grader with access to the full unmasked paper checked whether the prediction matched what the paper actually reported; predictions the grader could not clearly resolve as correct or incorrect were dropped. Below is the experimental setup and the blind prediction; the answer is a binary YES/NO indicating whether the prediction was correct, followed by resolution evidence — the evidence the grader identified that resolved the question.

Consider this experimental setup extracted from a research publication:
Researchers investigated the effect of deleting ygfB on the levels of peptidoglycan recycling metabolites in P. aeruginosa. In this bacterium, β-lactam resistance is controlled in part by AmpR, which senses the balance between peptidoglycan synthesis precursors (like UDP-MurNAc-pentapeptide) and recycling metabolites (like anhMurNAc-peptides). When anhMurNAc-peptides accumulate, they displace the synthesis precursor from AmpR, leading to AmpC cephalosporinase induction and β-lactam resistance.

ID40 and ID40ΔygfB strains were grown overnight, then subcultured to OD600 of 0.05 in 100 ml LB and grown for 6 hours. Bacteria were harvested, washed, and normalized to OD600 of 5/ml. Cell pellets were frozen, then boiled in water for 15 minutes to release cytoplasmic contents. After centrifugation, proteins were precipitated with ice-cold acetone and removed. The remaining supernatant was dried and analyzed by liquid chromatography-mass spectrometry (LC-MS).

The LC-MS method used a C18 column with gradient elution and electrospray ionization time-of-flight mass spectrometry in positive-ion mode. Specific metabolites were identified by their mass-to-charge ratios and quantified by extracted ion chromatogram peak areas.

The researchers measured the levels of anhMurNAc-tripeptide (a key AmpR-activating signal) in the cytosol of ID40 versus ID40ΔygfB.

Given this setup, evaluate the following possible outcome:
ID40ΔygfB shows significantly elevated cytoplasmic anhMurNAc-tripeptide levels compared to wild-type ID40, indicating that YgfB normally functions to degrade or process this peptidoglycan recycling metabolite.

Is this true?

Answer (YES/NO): NO